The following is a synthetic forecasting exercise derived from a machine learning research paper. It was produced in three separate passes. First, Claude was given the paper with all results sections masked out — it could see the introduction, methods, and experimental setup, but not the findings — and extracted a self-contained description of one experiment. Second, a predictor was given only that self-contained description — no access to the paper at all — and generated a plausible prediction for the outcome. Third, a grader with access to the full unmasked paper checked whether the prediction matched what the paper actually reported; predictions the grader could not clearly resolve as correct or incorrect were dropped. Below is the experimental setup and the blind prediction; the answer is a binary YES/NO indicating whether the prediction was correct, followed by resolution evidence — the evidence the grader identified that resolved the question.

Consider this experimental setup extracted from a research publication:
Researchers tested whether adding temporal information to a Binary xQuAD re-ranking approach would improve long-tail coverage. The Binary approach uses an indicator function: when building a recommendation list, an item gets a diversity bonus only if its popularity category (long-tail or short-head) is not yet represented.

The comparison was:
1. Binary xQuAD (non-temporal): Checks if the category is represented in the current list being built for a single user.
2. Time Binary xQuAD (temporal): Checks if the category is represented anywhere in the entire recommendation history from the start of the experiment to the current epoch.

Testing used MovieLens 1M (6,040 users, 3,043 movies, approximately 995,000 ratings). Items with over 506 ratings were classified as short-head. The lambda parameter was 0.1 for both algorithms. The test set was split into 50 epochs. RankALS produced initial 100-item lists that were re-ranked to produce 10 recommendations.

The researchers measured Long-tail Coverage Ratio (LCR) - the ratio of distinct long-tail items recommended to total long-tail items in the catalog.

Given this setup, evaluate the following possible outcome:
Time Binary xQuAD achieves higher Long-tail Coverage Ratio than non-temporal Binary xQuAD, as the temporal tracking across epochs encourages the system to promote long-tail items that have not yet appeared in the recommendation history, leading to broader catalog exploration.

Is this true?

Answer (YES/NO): NO